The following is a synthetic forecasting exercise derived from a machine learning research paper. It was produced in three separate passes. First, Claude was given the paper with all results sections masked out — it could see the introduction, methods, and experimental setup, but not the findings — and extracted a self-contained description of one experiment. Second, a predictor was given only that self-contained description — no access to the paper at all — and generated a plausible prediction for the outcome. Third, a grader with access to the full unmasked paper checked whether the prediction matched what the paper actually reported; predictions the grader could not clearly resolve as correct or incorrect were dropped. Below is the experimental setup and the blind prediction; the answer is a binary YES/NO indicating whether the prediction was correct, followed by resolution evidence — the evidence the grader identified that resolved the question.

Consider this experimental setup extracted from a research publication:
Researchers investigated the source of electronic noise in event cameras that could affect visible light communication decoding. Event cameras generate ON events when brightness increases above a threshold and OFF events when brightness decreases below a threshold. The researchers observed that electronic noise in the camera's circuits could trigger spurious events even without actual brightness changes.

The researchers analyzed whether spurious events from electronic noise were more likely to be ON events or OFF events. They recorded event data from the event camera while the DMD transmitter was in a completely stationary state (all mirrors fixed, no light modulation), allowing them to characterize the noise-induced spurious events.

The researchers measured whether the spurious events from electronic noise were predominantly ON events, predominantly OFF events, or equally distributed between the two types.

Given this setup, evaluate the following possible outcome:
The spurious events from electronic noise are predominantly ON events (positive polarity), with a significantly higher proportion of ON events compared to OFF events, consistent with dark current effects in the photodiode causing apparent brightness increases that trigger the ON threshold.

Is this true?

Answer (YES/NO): YES